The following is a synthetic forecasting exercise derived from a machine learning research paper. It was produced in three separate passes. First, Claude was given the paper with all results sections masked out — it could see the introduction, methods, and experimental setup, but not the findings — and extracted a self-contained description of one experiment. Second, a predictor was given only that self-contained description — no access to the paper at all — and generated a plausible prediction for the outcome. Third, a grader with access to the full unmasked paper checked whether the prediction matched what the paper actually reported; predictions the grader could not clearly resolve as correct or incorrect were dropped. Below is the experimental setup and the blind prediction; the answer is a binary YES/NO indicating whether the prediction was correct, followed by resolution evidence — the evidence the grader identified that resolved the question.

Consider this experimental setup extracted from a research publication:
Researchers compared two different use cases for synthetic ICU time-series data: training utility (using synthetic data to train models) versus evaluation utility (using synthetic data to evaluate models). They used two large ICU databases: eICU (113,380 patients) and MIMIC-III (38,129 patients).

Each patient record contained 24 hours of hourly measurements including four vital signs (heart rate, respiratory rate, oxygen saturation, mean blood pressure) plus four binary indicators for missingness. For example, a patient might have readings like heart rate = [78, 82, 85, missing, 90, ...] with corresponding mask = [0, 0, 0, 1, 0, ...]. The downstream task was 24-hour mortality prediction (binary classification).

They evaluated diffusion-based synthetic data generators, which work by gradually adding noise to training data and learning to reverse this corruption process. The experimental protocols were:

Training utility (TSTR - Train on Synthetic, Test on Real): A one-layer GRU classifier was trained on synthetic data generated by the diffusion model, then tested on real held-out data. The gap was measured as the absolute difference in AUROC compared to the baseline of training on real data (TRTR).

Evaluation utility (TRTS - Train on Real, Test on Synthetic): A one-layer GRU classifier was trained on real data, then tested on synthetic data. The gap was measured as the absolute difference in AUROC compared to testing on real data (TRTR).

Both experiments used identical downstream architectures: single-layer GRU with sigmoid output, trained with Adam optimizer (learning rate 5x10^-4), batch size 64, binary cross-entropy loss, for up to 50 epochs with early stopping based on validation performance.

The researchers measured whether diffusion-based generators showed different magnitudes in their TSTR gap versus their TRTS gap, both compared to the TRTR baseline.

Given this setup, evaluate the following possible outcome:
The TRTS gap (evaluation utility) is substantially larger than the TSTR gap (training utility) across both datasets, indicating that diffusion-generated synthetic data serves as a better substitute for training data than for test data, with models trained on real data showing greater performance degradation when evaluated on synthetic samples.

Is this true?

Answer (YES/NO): YES